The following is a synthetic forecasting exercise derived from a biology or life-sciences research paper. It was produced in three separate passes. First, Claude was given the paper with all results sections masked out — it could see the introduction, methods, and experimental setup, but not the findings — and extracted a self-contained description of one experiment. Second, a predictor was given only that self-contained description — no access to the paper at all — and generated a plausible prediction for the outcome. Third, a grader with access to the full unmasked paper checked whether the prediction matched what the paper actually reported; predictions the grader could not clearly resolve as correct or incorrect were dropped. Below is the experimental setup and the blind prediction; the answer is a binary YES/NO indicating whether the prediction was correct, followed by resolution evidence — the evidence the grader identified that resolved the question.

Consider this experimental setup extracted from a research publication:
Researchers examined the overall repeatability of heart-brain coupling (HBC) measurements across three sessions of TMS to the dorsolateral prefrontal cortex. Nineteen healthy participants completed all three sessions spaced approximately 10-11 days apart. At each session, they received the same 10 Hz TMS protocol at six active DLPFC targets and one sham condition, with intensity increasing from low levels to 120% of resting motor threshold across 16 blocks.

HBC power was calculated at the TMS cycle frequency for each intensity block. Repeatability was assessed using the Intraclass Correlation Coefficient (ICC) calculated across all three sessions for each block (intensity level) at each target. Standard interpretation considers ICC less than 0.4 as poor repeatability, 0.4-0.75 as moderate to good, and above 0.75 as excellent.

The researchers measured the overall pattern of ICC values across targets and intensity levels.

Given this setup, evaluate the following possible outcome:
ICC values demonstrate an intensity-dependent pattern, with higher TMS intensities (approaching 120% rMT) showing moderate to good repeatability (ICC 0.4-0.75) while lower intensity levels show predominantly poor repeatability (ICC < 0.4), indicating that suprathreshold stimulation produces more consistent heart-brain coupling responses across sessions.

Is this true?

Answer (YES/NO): NO